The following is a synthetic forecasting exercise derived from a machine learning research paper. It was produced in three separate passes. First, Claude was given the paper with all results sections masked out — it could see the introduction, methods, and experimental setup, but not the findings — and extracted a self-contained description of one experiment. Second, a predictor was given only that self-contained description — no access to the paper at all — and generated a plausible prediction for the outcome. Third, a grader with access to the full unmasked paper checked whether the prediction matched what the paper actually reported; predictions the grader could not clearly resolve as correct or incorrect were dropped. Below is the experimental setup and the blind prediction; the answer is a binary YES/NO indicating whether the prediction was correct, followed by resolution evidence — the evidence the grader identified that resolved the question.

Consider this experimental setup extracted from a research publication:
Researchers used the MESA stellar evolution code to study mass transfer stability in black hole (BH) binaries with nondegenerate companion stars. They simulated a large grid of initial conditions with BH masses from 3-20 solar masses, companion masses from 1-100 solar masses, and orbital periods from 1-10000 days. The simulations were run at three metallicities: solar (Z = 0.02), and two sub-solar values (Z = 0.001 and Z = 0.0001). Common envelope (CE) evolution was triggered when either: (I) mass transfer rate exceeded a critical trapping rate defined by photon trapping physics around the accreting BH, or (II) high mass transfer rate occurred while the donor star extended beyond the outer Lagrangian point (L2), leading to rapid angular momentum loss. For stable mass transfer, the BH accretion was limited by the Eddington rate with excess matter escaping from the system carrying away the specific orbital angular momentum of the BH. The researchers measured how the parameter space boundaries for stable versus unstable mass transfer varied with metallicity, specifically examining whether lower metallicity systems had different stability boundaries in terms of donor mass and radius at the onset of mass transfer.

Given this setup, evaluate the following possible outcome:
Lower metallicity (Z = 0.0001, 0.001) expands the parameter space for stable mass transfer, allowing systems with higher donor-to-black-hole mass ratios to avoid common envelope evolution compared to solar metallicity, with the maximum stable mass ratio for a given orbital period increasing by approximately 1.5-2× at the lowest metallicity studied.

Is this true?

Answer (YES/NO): NO